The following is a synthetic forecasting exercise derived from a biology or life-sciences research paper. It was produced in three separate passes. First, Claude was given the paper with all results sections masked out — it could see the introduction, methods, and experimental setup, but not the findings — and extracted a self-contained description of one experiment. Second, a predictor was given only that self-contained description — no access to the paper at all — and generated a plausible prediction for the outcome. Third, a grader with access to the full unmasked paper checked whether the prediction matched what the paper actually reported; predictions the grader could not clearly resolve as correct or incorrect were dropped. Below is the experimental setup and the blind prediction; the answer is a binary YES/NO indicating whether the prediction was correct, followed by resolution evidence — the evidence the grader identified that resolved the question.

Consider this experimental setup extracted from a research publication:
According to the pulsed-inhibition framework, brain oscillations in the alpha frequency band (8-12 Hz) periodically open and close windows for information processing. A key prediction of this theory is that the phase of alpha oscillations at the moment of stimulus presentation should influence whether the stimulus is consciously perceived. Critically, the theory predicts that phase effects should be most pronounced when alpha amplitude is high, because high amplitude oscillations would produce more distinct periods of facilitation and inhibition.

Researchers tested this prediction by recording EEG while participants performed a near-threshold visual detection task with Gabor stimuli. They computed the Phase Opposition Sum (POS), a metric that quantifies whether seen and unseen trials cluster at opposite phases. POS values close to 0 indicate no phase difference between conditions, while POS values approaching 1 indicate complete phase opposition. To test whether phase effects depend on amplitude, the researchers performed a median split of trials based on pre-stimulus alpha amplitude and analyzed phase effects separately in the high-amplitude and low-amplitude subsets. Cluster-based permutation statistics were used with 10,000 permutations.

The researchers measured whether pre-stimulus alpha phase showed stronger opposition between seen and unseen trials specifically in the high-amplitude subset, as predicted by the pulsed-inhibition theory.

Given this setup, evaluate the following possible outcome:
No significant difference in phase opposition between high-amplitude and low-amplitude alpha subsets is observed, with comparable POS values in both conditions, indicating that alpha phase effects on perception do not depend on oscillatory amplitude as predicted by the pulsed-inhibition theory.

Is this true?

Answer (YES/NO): YES